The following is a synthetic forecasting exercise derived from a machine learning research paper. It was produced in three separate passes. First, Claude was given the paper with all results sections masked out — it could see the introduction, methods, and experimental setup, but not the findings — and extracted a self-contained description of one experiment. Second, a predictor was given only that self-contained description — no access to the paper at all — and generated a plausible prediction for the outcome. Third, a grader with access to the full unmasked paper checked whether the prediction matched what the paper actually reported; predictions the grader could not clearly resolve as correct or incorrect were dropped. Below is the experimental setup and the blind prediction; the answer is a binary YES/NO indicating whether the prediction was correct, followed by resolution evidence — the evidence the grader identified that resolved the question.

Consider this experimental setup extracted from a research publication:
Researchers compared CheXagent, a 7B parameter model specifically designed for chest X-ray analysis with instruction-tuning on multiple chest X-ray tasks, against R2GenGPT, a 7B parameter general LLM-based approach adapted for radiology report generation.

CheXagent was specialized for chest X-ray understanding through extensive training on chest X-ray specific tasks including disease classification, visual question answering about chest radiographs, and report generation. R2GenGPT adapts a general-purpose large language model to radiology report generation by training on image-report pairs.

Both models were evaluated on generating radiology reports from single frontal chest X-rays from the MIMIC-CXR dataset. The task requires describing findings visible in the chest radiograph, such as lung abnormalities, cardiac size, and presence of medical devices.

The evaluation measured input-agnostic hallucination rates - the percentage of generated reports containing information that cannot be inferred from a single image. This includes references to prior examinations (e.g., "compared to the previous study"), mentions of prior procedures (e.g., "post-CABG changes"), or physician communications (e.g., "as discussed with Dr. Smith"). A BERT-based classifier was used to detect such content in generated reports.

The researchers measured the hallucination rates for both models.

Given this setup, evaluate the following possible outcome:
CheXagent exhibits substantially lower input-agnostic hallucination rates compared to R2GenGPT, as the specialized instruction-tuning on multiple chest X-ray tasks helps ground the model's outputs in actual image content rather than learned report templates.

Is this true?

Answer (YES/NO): YES